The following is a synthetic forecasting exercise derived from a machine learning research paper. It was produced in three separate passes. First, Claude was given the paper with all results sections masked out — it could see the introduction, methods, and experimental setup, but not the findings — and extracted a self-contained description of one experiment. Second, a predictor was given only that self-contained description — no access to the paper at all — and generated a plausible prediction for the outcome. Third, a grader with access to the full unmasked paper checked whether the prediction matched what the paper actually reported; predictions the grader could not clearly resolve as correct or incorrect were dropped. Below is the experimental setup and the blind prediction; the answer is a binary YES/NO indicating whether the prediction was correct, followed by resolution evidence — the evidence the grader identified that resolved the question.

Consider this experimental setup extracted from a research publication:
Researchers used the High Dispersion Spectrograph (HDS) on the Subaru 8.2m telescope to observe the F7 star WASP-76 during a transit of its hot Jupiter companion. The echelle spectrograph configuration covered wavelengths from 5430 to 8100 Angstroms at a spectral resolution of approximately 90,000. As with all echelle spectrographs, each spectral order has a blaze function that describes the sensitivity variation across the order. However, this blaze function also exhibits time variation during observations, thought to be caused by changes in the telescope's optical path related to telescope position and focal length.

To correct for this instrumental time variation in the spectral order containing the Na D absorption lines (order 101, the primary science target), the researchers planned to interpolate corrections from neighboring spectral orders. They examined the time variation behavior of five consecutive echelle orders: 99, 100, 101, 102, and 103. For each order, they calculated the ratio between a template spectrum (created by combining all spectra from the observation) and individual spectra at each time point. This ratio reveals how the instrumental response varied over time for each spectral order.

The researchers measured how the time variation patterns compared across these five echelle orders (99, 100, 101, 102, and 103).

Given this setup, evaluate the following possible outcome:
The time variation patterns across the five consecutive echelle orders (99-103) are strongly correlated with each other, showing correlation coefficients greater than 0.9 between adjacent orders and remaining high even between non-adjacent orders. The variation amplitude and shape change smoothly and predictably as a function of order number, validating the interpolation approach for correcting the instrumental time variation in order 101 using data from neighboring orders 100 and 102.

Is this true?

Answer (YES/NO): NO